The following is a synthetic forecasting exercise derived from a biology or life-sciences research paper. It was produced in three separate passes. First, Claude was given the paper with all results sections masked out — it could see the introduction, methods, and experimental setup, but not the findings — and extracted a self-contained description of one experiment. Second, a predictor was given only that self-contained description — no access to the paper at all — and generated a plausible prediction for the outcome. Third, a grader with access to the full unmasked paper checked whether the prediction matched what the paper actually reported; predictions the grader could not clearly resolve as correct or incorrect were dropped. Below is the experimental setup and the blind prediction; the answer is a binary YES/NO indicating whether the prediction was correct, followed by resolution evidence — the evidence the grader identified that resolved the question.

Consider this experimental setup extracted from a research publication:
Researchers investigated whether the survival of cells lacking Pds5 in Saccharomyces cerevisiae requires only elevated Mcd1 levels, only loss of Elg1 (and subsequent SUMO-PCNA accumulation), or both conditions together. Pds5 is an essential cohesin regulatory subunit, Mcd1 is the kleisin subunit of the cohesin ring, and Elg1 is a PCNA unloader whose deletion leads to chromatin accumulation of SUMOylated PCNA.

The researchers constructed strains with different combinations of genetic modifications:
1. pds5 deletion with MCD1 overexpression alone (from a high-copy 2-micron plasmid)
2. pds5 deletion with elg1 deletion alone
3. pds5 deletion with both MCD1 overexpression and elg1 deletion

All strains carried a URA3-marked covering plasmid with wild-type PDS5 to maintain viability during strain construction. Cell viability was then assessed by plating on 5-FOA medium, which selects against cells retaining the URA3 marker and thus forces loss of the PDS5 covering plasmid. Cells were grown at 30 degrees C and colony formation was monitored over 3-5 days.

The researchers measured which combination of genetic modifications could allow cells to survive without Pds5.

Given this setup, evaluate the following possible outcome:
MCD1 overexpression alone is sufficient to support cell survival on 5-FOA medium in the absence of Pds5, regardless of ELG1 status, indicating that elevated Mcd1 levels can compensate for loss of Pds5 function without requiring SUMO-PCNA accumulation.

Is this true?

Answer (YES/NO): NO